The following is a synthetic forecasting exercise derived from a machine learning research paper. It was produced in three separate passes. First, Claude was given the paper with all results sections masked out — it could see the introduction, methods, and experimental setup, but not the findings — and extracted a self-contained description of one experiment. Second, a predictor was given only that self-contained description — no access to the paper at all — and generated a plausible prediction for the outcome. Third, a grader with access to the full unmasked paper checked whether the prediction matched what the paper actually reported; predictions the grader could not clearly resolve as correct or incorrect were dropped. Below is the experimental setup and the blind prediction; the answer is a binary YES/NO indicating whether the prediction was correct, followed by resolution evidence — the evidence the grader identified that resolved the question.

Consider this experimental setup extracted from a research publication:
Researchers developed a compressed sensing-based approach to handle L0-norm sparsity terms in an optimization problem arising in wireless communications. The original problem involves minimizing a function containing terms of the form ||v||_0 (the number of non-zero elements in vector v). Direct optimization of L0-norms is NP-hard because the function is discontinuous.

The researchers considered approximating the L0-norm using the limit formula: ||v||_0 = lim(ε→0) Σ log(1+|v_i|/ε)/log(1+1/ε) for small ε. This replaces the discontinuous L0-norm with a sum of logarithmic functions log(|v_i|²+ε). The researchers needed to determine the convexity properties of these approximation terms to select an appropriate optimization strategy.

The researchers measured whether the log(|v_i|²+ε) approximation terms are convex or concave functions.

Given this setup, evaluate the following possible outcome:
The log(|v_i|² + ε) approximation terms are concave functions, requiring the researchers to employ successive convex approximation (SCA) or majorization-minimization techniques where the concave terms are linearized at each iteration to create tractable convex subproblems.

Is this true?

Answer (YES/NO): YES